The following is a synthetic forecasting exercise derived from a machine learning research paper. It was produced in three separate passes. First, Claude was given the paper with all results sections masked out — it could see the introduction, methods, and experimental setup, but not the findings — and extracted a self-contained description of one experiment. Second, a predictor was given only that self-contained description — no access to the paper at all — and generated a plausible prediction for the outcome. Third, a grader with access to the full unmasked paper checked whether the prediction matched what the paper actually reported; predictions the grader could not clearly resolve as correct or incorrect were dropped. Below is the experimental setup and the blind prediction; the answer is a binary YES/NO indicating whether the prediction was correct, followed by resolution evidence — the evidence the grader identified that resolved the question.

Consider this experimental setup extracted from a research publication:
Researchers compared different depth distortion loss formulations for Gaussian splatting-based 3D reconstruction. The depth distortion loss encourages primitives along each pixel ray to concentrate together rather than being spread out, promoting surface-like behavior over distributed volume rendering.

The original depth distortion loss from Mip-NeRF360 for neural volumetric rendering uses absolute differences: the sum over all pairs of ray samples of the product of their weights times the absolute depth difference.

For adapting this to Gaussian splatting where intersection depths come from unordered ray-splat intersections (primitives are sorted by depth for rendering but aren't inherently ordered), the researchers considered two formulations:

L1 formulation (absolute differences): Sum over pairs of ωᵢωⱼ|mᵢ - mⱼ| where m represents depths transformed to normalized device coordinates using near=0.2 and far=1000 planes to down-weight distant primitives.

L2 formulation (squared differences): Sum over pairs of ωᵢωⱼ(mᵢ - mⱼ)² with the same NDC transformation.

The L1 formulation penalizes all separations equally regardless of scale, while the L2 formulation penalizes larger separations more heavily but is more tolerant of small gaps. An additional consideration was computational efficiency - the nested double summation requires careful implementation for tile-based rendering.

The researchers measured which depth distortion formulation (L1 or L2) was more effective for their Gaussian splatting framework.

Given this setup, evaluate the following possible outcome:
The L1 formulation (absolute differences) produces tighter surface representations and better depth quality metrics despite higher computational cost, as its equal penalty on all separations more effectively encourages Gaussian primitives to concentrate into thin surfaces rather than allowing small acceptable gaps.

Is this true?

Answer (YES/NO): NO